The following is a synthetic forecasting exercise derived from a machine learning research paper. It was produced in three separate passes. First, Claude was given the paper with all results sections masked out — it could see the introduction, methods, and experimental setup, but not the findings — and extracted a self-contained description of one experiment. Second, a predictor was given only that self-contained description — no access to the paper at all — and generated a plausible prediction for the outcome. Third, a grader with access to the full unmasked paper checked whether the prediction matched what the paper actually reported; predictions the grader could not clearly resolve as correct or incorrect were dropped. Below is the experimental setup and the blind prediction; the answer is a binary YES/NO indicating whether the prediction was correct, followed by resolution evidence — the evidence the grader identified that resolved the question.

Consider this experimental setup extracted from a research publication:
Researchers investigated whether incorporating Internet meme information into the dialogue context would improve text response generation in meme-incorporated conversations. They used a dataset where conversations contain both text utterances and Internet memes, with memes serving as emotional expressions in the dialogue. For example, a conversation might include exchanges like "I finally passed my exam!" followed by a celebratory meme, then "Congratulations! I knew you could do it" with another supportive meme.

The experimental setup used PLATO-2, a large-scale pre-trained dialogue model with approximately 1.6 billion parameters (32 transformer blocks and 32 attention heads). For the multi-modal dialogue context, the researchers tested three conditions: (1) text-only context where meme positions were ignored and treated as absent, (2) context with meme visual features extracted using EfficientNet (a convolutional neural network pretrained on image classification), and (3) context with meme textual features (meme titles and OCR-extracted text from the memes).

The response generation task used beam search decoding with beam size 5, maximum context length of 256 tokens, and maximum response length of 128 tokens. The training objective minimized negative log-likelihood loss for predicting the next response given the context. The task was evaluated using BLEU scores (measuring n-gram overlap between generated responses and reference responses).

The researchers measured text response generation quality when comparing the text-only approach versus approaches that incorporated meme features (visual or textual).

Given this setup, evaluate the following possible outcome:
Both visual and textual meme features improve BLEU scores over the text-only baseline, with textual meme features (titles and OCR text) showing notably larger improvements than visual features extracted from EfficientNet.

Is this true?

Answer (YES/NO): NO